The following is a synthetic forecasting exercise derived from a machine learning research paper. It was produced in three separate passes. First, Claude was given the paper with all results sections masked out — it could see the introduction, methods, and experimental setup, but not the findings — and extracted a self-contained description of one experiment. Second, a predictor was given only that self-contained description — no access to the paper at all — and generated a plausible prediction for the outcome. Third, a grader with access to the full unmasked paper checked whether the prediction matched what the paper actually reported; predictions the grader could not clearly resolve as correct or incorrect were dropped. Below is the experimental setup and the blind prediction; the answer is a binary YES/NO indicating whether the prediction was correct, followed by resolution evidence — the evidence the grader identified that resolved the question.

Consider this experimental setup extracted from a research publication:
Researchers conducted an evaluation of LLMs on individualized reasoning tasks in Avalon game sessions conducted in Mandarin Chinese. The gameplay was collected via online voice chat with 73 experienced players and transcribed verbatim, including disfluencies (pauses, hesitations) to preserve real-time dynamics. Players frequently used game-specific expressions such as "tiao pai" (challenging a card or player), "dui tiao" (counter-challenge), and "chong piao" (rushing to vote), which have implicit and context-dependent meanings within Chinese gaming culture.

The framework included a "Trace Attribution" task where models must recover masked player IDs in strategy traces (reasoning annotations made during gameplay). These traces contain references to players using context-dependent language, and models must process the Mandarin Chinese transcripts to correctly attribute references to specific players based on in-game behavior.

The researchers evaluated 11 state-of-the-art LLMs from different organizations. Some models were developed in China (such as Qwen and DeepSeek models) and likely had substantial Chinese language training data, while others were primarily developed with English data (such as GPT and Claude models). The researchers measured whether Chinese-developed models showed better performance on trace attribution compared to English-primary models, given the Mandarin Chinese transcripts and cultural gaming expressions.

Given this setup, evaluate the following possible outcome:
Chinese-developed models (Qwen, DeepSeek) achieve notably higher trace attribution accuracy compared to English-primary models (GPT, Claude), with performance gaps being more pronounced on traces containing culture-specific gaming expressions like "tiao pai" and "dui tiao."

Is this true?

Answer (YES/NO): NO